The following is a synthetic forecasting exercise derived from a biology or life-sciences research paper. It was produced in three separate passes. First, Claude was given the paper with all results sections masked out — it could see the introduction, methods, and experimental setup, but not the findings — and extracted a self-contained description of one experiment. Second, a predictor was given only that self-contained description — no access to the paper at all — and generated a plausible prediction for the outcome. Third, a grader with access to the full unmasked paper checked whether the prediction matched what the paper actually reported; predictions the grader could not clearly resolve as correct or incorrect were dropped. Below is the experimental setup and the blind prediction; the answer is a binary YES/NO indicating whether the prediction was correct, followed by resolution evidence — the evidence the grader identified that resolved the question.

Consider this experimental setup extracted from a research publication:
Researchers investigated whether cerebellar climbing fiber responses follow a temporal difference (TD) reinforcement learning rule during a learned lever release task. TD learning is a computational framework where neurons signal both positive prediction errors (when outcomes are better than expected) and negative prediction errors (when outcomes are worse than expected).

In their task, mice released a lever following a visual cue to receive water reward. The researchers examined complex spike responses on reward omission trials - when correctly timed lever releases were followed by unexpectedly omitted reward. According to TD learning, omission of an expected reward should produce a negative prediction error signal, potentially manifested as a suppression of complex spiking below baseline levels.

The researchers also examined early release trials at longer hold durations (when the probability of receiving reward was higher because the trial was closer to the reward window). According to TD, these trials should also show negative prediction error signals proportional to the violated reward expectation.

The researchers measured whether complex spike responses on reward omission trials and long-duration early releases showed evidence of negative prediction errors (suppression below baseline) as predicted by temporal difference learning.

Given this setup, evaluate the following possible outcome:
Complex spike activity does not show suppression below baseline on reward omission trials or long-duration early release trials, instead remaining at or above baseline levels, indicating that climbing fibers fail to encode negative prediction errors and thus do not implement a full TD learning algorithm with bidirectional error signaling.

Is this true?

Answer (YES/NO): YES